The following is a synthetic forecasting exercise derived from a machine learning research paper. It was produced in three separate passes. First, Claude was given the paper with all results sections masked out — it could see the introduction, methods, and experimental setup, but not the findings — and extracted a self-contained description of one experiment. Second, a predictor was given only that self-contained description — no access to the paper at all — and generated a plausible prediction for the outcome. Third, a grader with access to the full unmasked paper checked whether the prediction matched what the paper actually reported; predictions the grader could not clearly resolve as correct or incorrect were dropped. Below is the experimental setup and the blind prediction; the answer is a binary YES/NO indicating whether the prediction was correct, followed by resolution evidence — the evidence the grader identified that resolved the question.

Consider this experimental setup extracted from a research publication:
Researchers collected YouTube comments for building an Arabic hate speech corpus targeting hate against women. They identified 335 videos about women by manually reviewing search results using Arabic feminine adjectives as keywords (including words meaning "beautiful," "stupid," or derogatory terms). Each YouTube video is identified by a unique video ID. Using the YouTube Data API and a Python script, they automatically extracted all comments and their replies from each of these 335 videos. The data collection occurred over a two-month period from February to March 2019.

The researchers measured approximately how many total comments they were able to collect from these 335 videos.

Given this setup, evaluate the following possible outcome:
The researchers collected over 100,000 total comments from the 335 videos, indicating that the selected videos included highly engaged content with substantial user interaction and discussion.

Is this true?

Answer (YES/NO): YES